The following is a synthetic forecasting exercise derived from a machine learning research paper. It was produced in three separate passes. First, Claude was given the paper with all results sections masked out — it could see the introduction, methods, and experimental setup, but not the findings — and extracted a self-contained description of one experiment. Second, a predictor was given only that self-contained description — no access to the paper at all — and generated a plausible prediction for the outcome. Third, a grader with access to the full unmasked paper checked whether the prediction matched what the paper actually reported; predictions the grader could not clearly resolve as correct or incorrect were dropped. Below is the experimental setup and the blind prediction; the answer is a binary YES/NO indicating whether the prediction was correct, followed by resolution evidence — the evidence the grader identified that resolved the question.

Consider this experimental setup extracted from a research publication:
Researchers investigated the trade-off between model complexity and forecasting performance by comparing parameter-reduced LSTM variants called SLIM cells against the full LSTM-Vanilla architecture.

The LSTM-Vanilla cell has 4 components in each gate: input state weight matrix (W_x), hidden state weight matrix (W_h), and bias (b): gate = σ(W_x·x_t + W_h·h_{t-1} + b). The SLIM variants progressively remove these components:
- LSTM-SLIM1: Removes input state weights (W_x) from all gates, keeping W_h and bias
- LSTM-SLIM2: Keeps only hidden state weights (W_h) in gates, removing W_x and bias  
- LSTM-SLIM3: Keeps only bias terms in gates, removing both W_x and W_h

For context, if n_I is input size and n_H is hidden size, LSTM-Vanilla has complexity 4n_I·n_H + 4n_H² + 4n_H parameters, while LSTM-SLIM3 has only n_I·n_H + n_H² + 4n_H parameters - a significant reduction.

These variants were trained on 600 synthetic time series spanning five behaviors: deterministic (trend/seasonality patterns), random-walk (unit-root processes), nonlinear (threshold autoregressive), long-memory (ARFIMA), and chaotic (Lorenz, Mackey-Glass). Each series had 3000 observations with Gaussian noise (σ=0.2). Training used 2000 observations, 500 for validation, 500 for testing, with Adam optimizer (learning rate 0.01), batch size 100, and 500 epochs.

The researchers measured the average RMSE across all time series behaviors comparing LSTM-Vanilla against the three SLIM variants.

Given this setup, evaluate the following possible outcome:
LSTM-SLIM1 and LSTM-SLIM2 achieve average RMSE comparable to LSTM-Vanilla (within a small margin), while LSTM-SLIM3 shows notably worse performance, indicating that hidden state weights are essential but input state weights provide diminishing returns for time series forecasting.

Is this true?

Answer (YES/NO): NO